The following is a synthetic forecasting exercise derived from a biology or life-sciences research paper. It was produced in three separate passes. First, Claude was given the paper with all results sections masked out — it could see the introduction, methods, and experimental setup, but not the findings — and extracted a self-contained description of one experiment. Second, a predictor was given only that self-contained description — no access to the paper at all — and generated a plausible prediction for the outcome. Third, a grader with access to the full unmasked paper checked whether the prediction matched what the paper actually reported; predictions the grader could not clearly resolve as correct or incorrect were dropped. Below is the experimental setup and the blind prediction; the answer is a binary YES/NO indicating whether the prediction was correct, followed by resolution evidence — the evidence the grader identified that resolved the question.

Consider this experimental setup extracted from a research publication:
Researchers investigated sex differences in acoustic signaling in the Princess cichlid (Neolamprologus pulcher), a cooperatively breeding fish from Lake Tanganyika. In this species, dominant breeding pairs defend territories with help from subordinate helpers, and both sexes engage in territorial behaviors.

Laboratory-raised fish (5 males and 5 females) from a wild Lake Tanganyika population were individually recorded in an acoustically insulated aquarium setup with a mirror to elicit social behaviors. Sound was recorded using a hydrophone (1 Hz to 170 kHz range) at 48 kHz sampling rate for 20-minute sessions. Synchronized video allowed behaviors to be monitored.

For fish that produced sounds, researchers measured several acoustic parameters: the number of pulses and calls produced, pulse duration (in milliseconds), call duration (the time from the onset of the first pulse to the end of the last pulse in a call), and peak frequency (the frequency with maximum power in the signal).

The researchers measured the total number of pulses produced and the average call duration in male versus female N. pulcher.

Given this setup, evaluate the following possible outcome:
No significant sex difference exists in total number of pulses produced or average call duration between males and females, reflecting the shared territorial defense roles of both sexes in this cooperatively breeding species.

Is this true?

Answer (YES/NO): NO